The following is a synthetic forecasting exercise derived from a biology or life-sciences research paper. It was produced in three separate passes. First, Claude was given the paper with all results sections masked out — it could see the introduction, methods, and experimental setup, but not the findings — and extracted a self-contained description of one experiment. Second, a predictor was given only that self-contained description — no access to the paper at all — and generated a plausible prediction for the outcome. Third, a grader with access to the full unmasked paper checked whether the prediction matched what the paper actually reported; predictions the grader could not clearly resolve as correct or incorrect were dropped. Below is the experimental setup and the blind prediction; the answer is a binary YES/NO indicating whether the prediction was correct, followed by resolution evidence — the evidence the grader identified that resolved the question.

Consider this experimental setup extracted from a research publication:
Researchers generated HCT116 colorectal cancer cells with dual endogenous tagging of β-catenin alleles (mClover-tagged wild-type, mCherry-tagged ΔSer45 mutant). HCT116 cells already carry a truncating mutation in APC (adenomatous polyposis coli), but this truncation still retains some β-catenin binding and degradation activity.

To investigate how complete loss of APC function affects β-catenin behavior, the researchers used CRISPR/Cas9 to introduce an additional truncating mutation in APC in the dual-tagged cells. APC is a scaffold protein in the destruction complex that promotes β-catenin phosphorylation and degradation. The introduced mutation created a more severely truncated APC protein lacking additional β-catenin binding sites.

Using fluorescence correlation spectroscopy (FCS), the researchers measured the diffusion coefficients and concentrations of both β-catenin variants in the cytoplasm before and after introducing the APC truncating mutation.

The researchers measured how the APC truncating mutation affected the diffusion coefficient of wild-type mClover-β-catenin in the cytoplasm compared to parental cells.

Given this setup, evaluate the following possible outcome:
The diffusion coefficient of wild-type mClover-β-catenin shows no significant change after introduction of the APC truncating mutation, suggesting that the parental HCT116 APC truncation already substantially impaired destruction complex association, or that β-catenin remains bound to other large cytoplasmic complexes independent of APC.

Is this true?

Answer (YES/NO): NO